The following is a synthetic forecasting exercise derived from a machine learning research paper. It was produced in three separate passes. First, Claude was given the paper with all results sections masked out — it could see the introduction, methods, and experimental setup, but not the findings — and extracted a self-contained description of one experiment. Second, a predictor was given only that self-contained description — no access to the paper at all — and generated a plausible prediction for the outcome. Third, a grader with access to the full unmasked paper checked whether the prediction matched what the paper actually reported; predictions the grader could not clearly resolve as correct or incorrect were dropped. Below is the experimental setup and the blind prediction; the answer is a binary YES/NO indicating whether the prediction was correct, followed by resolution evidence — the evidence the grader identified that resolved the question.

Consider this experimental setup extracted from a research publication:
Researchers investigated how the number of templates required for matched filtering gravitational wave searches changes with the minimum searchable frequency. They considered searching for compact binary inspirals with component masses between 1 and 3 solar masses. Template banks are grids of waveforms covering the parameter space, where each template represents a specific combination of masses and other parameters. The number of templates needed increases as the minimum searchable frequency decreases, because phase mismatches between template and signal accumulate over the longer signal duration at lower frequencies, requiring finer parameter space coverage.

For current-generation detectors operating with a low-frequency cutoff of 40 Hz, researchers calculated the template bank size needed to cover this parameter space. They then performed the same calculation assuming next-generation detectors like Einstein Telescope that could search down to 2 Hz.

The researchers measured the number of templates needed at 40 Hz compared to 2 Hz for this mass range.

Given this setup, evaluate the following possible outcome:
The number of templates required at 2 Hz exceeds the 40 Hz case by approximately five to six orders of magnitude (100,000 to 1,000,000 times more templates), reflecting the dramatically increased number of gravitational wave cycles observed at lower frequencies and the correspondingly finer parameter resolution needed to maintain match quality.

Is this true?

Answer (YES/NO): NO